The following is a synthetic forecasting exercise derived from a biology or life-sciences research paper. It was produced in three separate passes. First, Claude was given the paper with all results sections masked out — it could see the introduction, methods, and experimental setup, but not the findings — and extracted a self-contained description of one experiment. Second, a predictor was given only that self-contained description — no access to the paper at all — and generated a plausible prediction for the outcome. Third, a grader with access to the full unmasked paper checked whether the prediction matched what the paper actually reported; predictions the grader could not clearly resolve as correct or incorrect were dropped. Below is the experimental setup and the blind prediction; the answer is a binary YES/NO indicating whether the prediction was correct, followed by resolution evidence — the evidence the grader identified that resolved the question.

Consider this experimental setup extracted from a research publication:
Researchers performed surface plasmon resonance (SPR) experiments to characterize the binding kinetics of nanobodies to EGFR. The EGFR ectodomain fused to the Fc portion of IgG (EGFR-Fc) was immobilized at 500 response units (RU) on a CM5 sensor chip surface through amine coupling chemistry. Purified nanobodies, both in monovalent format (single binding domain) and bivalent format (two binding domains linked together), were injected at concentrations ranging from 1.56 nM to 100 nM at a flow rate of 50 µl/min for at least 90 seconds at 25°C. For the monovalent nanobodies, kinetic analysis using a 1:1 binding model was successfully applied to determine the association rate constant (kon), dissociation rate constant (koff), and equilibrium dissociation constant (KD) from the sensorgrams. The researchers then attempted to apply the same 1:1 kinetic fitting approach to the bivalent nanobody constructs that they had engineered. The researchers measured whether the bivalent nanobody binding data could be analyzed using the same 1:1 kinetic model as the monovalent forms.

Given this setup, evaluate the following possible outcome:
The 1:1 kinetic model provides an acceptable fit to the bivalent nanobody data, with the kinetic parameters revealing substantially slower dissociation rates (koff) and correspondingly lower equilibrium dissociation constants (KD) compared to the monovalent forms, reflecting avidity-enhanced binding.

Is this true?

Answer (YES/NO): NO